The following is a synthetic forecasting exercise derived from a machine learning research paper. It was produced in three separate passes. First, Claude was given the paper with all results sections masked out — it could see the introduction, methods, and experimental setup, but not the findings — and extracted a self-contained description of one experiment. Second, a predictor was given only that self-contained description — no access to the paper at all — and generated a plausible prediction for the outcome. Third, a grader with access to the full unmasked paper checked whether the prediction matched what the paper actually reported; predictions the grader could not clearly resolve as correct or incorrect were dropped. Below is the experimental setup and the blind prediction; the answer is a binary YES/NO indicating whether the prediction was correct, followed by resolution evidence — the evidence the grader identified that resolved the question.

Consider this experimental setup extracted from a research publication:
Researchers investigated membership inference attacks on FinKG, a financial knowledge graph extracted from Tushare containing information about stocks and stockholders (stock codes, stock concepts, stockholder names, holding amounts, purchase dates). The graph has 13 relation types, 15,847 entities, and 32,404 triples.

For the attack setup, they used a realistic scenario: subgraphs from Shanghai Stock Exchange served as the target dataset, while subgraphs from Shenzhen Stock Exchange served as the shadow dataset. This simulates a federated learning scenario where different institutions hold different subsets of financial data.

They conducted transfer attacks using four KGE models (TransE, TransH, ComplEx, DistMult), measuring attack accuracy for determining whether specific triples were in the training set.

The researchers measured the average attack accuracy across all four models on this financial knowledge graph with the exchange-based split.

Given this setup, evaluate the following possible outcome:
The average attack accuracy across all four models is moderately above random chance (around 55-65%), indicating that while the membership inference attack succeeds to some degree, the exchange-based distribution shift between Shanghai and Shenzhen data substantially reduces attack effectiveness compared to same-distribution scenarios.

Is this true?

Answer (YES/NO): NO